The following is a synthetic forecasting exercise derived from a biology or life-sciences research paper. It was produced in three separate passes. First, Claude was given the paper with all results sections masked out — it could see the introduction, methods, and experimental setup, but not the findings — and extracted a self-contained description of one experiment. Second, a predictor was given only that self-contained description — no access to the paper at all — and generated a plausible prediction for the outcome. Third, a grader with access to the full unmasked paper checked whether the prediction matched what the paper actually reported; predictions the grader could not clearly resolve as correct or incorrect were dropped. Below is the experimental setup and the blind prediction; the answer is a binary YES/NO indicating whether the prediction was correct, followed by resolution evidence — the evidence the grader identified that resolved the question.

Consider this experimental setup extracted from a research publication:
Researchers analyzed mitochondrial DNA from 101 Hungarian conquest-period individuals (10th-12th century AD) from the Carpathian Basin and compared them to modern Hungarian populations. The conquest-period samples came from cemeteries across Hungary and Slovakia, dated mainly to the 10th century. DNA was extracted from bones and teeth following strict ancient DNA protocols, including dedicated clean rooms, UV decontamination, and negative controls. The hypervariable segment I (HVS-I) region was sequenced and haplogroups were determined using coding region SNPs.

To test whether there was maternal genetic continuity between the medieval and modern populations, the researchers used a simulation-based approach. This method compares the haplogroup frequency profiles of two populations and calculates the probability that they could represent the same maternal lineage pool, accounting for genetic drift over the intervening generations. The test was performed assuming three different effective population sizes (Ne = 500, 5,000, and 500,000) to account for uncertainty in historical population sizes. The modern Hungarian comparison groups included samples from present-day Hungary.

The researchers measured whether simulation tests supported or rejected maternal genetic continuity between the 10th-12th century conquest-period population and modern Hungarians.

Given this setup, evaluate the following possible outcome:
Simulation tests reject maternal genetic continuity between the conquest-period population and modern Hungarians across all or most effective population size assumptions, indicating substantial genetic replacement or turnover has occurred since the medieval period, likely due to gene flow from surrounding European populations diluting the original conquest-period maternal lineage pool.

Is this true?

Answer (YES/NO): NO